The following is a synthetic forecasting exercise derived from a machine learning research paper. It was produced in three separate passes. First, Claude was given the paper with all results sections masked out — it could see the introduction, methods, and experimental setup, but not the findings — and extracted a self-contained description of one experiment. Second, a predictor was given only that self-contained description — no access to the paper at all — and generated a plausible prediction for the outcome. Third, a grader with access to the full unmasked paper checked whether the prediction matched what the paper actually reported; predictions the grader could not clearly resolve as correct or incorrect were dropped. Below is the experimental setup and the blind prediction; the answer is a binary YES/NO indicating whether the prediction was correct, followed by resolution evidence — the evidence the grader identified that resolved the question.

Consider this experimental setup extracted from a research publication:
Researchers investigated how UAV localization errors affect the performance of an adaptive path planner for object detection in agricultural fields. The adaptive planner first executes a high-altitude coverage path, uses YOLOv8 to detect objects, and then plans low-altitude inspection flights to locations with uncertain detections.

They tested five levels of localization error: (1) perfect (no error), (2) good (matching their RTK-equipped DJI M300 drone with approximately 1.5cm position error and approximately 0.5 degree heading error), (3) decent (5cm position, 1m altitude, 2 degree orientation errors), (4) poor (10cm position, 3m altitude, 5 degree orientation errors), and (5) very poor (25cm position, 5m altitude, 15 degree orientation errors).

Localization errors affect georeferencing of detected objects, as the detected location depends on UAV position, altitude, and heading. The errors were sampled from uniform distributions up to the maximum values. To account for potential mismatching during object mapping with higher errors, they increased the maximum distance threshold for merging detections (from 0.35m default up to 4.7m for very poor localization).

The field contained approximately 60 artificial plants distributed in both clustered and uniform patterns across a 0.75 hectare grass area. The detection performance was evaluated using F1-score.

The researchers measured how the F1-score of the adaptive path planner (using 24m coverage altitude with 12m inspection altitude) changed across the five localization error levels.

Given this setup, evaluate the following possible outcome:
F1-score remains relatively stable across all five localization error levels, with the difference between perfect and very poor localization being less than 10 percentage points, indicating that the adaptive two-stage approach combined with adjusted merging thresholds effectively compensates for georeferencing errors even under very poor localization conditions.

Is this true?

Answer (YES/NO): NO